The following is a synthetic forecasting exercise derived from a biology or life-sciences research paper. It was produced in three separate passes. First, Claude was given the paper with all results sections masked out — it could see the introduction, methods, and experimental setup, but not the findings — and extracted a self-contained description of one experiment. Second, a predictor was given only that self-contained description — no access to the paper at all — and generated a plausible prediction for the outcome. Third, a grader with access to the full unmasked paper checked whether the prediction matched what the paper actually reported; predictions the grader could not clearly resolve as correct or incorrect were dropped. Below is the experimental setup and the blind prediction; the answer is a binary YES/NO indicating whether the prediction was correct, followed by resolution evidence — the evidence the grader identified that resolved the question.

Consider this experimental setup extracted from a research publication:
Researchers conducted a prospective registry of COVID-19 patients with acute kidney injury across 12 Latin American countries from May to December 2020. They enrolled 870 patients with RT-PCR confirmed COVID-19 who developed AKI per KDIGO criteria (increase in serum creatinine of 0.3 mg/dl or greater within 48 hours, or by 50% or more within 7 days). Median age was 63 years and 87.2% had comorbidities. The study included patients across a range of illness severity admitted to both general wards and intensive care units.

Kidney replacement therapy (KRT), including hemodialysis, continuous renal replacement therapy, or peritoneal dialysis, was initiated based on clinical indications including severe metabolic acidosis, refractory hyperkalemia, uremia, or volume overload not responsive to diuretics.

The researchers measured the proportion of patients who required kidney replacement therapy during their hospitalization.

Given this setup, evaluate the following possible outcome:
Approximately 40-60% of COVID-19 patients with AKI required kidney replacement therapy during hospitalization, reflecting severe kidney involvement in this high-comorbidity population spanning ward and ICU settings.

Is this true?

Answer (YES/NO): YES